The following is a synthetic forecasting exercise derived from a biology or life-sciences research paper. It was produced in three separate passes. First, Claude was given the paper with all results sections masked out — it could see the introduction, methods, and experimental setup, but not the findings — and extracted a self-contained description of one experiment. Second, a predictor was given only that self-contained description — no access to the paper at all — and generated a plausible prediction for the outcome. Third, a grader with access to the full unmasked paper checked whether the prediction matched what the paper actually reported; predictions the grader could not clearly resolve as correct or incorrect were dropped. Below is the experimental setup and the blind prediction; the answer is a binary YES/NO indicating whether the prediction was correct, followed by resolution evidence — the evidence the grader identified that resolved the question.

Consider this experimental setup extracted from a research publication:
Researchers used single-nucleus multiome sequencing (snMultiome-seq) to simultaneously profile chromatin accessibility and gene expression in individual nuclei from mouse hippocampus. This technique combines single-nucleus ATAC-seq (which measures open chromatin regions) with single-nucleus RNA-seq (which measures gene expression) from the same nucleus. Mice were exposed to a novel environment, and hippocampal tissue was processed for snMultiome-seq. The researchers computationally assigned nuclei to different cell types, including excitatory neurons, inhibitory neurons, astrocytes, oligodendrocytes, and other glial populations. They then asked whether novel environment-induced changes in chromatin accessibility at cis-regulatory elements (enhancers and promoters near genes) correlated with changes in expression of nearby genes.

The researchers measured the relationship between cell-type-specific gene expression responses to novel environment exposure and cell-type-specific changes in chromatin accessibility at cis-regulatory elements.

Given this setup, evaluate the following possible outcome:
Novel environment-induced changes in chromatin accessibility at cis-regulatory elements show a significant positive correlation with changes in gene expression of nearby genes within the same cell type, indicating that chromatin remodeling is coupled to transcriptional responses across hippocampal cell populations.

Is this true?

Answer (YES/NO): YES